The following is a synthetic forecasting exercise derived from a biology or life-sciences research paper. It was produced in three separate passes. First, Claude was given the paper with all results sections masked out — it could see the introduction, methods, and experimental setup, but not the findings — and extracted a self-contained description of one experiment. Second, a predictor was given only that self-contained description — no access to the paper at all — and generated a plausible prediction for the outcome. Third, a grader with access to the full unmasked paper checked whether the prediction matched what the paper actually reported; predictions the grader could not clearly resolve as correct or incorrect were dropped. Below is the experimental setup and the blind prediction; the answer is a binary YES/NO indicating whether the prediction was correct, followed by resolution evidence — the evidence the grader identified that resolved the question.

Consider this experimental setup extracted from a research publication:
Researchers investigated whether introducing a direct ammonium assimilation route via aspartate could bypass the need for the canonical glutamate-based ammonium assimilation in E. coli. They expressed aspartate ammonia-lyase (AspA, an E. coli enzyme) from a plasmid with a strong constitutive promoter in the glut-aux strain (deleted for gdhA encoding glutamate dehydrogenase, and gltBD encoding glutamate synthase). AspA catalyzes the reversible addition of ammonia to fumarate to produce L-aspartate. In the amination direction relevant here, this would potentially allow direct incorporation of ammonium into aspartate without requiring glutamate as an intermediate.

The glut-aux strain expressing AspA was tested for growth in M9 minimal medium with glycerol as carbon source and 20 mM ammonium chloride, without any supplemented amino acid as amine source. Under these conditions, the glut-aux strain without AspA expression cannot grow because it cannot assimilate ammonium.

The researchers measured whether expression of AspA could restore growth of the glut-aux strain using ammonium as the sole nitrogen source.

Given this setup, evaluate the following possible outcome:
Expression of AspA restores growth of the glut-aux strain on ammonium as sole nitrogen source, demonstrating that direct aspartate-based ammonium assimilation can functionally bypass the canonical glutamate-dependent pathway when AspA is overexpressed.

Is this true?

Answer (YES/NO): YES